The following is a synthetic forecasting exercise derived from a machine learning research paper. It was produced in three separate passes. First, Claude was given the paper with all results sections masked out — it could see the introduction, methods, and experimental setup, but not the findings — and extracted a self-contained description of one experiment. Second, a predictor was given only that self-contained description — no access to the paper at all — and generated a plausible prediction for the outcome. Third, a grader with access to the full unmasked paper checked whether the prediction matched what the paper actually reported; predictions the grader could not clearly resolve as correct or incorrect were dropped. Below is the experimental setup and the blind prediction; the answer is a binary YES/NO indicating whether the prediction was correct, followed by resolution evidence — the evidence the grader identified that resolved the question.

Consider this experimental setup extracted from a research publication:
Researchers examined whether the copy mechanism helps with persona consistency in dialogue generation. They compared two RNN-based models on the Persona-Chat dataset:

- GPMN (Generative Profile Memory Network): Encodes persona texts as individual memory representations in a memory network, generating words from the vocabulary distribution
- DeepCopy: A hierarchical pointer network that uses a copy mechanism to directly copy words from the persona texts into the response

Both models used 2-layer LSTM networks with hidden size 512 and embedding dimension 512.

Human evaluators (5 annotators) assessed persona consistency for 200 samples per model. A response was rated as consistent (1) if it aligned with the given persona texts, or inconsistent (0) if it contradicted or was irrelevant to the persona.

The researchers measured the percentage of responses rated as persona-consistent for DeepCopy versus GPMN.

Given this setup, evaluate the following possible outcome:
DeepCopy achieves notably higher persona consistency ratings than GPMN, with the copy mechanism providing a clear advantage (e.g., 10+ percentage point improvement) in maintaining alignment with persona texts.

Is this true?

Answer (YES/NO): NO